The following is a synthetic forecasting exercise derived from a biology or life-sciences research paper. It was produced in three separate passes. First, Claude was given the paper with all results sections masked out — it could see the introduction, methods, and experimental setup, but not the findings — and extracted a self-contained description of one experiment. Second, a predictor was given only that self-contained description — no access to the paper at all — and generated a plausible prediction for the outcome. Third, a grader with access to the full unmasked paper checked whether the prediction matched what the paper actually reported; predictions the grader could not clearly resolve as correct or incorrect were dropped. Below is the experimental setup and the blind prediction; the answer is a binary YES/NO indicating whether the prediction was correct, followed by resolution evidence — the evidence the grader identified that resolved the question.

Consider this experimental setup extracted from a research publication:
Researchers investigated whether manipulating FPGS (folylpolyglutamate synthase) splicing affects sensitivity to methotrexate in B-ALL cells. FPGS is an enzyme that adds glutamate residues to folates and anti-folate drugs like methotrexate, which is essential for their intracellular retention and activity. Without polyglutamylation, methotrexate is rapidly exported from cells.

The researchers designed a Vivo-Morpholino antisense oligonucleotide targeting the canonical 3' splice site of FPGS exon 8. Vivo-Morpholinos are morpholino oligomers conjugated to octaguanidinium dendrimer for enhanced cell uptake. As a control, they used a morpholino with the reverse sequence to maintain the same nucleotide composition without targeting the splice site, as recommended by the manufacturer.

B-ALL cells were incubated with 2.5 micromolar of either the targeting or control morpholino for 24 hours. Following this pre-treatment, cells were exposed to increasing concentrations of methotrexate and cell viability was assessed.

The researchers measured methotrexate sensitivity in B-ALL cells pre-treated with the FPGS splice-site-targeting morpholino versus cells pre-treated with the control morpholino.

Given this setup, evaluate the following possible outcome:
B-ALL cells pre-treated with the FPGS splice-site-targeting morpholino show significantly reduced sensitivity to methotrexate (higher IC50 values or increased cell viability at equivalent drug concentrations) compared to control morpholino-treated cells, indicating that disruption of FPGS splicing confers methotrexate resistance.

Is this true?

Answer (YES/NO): YES